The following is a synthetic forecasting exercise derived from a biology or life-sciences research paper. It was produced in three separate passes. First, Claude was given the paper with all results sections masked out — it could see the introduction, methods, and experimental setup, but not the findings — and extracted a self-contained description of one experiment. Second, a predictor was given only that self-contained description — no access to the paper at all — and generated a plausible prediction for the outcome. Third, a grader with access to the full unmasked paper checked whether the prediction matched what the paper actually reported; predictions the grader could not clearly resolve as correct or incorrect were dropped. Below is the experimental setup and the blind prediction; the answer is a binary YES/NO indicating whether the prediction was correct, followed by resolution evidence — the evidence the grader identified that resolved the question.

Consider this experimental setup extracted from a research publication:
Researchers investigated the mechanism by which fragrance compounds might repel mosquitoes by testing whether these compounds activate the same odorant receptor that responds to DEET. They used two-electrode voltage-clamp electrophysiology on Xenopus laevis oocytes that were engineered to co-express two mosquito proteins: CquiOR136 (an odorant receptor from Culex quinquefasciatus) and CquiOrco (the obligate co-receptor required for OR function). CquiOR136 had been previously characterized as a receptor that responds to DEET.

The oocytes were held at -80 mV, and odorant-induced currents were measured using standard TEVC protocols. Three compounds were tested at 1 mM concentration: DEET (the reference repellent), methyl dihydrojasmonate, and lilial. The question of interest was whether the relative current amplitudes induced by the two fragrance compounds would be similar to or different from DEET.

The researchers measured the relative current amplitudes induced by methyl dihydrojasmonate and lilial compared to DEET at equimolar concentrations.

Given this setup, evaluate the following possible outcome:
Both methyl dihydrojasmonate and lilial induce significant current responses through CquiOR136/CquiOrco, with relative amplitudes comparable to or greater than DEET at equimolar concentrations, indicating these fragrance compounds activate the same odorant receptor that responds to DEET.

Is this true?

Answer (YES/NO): NO